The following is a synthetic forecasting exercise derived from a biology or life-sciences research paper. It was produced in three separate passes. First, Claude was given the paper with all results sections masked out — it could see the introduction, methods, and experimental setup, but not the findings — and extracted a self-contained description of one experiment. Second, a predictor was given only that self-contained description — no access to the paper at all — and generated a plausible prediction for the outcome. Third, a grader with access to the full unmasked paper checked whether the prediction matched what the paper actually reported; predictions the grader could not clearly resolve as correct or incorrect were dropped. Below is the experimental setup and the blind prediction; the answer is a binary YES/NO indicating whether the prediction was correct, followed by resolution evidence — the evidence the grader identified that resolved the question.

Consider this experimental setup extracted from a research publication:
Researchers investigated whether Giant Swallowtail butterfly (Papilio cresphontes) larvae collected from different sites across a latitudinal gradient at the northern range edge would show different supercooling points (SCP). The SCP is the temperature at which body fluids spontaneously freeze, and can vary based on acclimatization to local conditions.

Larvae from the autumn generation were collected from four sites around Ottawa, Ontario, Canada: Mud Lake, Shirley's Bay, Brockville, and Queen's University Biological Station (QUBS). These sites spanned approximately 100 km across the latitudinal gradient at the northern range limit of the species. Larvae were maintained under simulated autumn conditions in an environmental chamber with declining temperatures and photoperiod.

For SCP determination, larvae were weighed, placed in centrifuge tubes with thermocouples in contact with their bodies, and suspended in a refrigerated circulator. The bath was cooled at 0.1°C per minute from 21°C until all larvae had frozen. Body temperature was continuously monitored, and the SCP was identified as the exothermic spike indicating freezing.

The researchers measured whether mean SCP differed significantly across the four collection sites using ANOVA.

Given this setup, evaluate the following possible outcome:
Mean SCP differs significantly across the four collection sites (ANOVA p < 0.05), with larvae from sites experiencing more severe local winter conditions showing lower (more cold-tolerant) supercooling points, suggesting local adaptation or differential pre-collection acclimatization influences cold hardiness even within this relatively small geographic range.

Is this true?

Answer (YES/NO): NO